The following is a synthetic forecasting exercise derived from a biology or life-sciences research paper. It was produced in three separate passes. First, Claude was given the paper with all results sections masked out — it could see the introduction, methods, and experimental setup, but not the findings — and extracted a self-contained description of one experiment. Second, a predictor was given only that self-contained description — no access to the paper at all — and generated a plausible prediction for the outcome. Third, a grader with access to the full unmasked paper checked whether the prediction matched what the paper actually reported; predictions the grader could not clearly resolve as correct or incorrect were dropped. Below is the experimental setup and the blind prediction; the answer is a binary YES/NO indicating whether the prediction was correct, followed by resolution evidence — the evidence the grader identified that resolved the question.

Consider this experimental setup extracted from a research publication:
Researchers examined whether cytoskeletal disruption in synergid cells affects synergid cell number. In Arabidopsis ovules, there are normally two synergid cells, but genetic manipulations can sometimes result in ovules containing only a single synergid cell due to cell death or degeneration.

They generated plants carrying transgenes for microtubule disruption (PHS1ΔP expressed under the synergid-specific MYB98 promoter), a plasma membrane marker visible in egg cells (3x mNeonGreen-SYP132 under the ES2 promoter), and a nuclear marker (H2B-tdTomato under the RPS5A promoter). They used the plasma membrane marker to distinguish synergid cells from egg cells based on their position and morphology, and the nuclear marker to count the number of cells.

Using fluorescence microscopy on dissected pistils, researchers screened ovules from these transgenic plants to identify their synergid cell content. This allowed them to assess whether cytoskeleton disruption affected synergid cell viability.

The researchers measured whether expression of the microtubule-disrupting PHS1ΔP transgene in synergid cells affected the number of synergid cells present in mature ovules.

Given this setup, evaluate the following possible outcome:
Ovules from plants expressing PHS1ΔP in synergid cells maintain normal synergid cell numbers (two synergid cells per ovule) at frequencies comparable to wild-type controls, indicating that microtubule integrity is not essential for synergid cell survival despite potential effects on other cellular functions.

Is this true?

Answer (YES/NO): NO